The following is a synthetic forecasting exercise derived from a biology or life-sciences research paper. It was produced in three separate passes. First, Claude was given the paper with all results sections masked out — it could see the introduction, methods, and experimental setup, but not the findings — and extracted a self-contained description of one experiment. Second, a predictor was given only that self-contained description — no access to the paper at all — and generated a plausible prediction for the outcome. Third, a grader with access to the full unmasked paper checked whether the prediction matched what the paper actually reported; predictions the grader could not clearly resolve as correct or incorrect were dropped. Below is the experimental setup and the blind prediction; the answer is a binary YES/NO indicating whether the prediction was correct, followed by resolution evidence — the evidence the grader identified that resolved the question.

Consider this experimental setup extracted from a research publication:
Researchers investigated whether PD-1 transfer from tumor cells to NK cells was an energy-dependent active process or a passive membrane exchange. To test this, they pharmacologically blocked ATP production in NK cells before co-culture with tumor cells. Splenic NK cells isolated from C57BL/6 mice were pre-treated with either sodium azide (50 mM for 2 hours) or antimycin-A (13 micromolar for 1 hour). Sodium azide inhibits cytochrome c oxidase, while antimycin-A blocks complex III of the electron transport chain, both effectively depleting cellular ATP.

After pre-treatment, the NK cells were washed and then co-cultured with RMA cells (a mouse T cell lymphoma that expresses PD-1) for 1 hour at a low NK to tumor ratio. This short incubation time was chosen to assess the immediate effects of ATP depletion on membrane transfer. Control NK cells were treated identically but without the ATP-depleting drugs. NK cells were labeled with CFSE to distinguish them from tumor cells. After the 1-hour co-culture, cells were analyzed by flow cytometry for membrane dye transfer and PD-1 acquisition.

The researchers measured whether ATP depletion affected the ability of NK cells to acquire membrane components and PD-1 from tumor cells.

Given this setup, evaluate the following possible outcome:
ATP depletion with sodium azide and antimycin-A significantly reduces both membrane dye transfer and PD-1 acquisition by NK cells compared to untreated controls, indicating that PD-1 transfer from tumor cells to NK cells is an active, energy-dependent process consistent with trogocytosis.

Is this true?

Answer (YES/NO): NO